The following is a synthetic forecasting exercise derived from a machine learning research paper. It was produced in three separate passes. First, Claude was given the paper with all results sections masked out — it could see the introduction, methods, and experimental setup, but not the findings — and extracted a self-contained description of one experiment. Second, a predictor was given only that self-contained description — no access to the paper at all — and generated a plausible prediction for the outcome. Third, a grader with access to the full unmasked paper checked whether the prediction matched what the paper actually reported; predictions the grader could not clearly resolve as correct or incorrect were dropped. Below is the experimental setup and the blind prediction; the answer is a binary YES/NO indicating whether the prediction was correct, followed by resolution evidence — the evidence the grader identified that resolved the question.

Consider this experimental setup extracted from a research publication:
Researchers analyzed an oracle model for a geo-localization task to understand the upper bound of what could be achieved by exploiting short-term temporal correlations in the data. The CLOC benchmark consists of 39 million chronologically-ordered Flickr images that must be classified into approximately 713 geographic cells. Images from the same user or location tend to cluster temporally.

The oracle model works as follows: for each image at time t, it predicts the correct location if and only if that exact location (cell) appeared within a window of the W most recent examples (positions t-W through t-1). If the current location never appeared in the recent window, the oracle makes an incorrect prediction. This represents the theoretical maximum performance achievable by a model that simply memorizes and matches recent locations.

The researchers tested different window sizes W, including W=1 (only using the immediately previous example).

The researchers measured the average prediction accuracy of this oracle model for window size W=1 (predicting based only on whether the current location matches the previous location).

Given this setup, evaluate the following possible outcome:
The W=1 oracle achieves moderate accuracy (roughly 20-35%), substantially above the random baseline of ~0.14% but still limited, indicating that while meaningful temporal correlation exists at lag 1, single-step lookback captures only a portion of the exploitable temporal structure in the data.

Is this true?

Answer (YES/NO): NO